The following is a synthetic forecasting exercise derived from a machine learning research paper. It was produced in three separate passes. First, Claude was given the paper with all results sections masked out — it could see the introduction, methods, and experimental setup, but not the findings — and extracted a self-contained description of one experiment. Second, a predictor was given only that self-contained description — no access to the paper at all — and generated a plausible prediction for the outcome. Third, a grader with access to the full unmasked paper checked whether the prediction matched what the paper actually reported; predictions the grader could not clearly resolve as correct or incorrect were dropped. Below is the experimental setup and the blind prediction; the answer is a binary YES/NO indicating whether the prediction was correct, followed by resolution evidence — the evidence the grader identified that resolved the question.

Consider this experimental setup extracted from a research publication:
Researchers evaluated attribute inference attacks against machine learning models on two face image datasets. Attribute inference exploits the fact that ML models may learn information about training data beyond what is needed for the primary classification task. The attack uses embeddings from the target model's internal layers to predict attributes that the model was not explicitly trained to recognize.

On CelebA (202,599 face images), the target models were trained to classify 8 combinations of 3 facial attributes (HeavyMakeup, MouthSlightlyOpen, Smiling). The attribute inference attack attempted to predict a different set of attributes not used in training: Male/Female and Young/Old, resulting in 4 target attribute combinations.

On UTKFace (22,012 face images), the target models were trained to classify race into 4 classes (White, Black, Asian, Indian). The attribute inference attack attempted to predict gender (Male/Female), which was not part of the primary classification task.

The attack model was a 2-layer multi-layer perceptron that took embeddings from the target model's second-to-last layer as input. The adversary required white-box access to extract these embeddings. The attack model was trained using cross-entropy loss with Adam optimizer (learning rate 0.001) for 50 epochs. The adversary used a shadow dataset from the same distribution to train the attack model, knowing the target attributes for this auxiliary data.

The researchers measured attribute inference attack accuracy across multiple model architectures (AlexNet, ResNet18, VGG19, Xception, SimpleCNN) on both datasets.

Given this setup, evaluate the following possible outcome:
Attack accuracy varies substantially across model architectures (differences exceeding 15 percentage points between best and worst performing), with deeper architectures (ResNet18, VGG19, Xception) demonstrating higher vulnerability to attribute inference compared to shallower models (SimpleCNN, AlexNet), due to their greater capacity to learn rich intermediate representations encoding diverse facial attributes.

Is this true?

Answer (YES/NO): NO